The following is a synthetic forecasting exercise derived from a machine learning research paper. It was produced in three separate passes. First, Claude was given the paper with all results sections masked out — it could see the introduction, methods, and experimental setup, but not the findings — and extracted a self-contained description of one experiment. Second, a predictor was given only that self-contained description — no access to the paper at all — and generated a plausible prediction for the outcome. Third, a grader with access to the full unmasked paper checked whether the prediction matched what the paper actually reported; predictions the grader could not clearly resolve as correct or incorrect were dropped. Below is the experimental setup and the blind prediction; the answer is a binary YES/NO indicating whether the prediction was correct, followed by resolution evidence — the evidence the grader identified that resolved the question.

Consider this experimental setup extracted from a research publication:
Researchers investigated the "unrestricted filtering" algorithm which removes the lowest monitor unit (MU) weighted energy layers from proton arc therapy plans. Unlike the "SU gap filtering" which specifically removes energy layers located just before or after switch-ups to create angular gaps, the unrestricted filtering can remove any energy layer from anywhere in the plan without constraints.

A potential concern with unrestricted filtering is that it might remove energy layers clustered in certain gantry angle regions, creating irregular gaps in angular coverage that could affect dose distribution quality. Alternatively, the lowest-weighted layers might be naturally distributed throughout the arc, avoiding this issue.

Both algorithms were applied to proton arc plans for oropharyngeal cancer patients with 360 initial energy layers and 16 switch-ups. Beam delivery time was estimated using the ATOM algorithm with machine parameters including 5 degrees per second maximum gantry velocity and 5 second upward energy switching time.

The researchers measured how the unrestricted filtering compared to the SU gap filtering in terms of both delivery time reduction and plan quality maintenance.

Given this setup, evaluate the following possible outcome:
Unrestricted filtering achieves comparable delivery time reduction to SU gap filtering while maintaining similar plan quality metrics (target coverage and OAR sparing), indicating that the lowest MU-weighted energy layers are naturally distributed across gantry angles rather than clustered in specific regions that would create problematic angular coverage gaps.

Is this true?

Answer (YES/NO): NO